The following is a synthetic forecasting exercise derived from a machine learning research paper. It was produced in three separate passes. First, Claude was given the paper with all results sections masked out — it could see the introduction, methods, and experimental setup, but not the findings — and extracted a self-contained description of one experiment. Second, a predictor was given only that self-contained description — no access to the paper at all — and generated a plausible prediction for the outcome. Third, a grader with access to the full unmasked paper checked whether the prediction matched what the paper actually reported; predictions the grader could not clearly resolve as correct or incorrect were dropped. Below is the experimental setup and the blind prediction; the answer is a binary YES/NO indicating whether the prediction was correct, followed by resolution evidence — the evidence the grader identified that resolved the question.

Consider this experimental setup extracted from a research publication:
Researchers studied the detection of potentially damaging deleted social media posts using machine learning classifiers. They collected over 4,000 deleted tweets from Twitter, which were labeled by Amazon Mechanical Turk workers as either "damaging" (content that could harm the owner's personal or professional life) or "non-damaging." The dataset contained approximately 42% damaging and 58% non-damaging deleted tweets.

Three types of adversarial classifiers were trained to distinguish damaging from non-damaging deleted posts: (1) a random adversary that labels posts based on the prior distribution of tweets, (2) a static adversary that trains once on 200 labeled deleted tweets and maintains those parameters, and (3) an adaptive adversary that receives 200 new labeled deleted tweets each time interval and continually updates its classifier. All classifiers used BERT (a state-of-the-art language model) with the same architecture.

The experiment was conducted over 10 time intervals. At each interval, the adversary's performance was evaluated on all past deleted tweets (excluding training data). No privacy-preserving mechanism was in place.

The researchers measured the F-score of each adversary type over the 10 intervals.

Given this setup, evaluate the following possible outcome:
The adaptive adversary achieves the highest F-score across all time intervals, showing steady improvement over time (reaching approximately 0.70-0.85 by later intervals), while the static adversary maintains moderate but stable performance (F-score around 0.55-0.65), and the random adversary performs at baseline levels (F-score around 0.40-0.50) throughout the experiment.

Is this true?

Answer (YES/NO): YES